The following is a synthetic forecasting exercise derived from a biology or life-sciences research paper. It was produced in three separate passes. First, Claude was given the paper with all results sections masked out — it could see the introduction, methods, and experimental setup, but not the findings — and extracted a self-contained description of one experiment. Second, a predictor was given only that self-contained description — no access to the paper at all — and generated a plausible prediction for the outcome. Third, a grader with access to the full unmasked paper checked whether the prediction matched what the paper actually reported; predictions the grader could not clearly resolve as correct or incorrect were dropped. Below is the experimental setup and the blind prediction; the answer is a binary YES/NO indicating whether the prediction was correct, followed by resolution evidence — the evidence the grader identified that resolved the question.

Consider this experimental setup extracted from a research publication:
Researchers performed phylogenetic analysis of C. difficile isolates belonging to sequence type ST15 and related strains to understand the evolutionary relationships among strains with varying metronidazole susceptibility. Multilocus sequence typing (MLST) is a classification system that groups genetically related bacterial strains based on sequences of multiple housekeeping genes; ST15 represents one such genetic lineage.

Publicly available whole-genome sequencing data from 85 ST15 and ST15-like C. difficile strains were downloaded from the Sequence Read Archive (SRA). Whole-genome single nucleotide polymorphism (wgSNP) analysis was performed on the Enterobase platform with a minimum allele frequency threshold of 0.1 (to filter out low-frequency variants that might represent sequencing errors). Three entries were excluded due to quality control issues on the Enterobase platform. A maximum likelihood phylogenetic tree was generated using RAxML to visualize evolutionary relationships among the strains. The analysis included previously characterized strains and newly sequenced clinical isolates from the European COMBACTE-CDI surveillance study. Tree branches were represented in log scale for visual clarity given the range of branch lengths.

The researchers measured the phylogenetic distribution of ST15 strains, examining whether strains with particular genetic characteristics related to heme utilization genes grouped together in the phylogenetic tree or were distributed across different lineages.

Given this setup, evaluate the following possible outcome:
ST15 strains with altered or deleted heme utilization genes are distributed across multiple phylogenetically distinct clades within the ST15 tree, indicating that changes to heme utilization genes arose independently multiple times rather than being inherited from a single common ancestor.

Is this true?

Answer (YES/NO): NO